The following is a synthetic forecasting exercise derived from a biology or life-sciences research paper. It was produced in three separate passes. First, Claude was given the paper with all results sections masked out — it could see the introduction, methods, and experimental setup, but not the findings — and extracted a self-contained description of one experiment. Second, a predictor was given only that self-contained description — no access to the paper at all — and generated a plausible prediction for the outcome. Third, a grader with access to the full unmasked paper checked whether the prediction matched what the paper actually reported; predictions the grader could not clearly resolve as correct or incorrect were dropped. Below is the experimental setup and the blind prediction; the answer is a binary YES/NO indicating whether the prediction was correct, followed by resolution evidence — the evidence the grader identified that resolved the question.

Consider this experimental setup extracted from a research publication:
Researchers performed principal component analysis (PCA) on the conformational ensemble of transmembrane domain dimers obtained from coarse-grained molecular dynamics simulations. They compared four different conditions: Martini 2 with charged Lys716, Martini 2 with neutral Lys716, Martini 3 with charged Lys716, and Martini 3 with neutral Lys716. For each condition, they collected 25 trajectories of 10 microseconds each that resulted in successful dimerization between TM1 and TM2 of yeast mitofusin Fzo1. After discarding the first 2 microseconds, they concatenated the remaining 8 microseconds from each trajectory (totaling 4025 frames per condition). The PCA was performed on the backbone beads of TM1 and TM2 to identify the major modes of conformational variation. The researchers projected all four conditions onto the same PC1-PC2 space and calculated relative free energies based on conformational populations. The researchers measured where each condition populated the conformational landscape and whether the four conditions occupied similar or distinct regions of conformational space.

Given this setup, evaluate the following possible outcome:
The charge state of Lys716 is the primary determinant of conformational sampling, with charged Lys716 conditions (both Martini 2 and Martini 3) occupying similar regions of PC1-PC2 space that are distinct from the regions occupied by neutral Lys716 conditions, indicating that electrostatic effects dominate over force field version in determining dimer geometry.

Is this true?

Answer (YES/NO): YES